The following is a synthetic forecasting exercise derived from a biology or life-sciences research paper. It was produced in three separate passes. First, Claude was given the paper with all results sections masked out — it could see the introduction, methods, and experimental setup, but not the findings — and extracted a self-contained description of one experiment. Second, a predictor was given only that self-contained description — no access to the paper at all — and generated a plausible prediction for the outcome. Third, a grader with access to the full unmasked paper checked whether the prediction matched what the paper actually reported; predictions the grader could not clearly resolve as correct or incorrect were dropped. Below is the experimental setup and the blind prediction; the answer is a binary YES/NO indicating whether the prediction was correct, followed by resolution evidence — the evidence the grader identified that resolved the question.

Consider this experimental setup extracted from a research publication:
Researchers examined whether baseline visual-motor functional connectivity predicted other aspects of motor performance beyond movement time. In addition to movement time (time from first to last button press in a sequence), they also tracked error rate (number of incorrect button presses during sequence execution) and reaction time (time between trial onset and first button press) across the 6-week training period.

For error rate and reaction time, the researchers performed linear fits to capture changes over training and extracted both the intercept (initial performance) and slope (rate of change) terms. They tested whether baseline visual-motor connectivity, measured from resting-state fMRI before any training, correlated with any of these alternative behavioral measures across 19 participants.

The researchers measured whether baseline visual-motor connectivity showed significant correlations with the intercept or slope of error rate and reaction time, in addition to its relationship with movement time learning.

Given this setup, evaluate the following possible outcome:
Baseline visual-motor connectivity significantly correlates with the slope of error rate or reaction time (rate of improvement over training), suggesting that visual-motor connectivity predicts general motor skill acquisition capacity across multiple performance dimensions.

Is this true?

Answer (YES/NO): NO